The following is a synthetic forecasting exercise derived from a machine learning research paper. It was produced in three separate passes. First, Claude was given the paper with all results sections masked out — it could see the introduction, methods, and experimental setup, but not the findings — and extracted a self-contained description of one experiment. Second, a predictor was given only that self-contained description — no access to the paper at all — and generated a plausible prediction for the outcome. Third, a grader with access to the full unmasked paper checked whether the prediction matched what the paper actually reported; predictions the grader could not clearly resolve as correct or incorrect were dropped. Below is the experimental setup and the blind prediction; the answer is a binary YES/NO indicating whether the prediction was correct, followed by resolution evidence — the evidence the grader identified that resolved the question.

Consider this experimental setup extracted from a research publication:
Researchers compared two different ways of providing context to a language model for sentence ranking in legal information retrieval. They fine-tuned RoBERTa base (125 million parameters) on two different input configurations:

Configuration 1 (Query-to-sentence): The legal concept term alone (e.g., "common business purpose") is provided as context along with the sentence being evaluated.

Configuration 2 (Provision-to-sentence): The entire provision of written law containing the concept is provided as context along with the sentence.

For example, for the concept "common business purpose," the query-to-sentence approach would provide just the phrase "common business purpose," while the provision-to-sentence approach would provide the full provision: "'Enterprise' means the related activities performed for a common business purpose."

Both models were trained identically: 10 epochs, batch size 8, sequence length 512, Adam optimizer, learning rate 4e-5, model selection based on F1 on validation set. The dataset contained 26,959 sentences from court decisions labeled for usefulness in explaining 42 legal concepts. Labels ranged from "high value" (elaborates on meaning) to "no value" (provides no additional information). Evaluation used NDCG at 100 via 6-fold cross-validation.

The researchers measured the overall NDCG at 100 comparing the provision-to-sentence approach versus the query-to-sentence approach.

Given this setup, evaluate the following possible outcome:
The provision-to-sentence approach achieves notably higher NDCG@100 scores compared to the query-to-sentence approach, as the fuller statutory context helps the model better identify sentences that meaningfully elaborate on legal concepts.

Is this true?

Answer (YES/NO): YES